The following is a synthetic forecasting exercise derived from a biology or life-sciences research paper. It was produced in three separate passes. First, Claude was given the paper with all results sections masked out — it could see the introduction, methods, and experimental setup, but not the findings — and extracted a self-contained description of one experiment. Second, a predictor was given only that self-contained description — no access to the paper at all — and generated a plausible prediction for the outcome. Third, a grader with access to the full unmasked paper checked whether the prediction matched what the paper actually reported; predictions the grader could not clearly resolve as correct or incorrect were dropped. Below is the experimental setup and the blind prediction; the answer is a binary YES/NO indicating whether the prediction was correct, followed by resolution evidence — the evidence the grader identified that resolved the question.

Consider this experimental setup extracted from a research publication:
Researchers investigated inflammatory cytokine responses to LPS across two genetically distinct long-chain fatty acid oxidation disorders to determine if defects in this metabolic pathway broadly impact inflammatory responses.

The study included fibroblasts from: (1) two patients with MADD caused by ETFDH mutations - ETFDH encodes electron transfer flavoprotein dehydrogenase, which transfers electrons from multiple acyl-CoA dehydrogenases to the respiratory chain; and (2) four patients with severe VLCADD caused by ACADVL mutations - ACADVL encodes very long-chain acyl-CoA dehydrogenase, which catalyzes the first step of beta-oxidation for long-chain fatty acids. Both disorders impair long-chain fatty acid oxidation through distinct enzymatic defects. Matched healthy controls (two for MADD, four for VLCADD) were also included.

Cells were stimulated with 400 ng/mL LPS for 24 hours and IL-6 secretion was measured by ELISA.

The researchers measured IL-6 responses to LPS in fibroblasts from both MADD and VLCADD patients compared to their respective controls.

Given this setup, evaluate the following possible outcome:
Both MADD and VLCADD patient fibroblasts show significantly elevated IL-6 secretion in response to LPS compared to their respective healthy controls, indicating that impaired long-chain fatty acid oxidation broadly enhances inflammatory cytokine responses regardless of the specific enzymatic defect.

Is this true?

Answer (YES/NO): NO